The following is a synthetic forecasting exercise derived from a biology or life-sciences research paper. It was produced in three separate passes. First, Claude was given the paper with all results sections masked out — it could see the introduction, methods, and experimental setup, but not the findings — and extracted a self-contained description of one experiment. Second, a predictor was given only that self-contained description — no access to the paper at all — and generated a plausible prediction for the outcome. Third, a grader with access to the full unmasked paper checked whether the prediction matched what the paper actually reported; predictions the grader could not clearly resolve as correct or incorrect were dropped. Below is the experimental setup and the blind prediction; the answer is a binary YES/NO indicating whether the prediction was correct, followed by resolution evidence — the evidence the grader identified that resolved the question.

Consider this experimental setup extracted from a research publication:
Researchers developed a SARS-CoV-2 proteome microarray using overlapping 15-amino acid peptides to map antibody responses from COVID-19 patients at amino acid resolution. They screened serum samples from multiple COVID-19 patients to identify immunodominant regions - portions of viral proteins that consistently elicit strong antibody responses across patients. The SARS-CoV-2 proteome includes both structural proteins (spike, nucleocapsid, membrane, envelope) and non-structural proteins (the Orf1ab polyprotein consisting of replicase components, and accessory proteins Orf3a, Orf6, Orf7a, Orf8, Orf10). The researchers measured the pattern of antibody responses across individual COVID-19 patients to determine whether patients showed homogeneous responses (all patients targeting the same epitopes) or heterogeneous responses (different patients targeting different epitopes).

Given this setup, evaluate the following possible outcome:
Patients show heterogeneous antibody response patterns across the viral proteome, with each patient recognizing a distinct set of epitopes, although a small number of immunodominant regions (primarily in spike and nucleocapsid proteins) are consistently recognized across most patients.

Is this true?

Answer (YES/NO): NO